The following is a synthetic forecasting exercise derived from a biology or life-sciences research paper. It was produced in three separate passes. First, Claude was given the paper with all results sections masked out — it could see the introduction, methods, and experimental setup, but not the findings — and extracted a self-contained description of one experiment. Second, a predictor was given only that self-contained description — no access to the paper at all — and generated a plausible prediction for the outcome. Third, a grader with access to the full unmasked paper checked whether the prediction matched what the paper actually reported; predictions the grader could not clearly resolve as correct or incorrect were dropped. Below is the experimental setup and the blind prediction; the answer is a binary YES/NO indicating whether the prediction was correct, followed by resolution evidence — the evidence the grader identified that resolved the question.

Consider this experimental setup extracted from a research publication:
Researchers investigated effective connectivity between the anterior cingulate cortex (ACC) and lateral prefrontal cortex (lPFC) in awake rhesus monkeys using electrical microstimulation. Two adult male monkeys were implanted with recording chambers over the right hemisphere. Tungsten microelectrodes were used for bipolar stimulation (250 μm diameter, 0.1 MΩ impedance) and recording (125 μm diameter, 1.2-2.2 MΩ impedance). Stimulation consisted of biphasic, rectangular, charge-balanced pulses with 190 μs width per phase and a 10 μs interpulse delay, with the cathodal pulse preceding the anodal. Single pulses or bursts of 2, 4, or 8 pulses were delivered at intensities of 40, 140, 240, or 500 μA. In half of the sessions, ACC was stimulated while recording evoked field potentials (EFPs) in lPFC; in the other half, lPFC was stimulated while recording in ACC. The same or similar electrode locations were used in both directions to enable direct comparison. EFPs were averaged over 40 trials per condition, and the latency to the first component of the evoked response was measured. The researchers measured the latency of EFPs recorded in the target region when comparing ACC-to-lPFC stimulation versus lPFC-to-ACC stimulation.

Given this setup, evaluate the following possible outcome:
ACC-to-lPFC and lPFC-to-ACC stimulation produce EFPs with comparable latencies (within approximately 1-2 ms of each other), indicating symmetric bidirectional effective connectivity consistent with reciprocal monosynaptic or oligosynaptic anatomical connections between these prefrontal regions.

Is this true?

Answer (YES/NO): NO